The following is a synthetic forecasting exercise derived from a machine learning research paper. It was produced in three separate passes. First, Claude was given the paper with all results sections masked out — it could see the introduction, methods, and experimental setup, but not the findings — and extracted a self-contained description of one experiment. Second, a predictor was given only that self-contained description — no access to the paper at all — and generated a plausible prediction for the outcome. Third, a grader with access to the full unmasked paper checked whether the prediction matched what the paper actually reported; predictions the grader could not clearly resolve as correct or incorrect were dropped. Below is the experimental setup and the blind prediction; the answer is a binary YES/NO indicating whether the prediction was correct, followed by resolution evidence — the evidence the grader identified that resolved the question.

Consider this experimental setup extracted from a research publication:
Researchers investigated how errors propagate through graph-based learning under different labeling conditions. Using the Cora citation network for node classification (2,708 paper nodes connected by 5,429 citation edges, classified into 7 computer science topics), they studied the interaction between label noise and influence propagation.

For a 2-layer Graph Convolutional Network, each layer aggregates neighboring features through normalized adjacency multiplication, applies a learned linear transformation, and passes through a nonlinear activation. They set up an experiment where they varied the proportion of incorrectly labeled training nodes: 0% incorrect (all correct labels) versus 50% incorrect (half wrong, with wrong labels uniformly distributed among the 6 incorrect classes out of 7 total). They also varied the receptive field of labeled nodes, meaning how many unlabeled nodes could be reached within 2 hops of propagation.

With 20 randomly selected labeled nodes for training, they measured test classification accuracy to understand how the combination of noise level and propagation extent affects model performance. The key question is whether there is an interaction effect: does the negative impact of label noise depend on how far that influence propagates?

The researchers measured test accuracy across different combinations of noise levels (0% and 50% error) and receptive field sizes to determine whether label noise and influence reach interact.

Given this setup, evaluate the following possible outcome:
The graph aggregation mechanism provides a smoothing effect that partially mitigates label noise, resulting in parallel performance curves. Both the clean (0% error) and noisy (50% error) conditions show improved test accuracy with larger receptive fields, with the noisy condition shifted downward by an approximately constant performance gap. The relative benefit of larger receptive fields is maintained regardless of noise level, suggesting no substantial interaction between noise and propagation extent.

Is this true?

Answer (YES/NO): NO